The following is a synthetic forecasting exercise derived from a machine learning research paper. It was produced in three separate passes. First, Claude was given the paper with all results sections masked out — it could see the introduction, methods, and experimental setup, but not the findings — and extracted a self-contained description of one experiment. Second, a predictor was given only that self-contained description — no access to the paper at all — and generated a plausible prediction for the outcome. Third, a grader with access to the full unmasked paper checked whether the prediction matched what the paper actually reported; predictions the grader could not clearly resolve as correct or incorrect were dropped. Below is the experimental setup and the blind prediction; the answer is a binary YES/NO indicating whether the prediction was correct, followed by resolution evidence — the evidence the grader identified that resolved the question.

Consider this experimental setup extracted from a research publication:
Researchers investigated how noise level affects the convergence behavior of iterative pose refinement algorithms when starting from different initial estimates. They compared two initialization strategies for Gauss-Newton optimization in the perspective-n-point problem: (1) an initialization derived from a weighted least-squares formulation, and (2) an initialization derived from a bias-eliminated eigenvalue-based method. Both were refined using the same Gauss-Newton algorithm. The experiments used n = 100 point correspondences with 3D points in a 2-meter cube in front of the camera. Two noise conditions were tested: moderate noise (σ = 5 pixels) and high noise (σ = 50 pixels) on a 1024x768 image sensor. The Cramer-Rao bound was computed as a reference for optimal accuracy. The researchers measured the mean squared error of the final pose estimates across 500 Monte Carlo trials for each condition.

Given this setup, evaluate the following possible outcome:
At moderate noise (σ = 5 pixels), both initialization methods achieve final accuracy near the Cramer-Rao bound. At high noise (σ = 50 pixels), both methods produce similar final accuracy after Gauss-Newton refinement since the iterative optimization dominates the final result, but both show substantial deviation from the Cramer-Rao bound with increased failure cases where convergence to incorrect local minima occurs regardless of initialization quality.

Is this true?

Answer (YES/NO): NO